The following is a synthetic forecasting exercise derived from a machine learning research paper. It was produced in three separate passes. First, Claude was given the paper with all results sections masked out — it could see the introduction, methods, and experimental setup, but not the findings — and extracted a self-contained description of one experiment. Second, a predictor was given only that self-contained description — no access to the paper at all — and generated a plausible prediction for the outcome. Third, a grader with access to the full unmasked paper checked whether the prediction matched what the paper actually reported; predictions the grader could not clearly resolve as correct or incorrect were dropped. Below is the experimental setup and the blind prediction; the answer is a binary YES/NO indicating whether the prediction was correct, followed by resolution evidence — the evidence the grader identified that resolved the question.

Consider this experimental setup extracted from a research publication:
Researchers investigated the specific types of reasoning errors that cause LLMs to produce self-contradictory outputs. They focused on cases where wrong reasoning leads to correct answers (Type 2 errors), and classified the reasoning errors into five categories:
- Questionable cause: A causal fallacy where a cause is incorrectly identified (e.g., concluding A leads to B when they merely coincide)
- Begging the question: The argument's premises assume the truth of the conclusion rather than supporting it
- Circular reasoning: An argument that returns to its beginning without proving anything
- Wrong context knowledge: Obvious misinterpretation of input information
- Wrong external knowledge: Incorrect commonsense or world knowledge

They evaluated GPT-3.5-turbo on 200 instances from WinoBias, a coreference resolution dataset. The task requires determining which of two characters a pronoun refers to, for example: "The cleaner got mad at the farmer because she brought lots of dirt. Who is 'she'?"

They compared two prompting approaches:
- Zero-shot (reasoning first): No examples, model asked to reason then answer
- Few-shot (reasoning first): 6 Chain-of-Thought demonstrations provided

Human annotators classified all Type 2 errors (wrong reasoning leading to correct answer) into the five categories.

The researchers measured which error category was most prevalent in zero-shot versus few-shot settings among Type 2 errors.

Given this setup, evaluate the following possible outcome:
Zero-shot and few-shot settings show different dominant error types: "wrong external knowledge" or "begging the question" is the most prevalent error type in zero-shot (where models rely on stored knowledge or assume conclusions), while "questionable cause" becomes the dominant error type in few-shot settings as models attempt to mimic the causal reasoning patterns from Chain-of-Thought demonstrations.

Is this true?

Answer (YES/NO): NO